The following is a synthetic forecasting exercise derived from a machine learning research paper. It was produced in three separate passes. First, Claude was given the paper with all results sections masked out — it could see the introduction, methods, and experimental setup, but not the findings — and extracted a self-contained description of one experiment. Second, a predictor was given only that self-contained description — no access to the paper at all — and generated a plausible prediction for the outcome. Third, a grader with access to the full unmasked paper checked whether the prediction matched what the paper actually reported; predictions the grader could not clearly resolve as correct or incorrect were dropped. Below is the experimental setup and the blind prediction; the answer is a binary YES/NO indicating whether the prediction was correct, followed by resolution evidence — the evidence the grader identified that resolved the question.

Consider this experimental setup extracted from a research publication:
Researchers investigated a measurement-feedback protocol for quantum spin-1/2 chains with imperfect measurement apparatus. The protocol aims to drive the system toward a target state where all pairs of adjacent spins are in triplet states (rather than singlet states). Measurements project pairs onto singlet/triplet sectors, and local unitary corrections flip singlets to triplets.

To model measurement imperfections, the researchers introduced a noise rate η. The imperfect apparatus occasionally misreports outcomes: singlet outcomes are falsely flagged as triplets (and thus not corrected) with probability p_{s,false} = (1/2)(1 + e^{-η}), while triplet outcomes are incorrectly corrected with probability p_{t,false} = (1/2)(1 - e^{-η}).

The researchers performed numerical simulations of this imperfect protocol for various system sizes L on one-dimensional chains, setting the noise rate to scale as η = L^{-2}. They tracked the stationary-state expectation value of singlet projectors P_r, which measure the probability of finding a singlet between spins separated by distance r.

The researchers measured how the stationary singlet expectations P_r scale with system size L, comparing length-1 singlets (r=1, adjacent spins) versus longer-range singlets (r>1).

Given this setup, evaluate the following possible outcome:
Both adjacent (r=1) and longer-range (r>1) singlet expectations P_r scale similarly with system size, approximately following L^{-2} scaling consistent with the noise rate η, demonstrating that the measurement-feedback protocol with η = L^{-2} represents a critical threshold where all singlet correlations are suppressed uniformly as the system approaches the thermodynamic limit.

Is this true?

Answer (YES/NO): NO